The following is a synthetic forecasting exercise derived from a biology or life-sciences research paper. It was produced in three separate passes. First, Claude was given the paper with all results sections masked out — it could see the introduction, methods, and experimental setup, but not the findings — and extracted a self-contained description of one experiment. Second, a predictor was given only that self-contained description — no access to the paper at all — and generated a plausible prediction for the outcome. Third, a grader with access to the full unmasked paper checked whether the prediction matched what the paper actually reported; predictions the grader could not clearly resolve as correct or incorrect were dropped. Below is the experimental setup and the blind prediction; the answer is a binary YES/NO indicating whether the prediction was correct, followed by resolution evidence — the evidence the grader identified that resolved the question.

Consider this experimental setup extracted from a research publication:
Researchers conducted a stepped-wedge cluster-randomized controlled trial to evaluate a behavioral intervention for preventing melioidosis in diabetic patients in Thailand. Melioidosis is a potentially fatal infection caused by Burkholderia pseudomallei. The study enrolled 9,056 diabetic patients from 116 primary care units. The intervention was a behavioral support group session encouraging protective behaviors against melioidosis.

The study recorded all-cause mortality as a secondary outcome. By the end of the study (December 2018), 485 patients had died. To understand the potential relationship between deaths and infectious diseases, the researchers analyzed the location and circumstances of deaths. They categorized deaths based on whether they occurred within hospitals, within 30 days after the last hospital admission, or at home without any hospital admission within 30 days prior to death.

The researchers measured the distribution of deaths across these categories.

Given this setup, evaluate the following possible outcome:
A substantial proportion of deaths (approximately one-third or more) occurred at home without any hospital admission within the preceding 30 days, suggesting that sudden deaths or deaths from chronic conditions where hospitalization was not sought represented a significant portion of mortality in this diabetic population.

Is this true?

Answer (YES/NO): NO